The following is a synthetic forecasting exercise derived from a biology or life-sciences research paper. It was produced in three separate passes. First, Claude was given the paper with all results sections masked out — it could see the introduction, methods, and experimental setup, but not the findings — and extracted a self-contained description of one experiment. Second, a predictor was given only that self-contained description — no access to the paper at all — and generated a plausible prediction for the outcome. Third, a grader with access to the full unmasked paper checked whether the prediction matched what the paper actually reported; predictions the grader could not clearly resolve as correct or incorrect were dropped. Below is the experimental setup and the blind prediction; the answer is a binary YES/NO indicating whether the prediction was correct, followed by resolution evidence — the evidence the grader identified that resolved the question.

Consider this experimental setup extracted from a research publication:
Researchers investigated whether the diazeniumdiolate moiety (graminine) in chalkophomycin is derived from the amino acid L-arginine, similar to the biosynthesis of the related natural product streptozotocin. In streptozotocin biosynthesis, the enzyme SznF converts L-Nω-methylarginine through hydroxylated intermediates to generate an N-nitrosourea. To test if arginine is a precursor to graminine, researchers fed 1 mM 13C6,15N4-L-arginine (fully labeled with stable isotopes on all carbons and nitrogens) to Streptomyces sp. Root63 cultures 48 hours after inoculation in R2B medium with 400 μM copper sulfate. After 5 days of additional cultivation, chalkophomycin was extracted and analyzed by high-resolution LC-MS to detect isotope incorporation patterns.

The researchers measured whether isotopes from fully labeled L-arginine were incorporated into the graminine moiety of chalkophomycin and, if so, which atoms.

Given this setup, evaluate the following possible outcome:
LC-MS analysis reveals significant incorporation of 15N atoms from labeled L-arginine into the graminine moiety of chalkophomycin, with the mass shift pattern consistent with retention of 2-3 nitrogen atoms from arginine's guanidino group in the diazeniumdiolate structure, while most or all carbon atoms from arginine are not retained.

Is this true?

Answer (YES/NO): NO